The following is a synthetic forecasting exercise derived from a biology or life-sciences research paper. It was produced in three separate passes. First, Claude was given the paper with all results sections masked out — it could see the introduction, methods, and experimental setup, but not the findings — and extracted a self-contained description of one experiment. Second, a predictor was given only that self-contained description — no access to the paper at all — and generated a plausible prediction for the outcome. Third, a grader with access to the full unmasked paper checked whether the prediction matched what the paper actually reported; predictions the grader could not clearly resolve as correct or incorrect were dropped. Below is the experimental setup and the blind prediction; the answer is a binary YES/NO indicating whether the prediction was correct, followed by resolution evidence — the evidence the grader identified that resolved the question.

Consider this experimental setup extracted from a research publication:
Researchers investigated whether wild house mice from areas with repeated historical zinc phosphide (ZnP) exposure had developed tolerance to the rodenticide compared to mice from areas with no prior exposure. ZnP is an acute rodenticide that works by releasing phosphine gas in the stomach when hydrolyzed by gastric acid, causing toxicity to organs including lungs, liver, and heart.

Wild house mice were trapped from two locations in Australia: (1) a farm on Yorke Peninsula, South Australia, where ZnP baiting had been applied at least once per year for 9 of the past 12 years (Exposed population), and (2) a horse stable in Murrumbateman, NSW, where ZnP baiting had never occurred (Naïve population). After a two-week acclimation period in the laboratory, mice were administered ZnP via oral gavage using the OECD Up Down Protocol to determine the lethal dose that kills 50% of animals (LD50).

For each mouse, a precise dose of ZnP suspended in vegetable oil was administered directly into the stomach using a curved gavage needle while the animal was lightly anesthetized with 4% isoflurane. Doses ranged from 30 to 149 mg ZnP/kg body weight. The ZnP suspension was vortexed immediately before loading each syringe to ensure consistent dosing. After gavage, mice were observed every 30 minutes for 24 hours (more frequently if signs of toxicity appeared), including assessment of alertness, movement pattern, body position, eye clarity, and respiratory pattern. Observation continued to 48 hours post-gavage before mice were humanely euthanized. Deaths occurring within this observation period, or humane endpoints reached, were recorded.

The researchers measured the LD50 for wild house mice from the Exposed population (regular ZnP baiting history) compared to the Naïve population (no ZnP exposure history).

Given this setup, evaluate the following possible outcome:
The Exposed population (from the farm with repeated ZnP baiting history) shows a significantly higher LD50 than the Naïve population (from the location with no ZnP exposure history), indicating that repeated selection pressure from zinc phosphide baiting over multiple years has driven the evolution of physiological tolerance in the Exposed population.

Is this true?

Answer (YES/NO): NO